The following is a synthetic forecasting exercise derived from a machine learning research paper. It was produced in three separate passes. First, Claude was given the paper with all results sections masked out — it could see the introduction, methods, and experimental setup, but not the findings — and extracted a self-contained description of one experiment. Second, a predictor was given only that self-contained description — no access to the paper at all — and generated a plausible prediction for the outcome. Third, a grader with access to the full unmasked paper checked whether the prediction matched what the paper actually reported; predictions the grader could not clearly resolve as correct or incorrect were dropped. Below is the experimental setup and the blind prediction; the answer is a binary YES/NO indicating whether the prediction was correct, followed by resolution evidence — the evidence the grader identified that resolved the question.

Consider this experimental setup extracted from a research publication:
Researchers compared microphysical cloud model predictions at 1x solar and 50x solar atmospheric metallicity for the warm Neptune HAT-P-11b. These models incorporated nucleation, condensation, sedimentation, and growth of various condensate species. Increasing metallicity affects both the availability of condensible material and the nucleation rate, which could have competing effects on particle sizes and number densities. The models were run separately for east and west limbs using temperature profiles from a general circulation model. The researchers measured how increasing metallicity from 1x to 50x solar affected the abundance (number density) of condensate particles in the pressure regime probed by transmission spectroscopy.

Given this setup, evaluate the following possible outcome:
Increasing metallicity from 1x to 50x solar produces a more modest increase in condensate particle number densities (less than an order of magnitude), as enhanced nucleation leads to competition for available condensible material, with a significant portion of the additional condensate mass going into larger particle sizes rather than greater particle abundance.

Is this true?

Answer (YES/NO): NO